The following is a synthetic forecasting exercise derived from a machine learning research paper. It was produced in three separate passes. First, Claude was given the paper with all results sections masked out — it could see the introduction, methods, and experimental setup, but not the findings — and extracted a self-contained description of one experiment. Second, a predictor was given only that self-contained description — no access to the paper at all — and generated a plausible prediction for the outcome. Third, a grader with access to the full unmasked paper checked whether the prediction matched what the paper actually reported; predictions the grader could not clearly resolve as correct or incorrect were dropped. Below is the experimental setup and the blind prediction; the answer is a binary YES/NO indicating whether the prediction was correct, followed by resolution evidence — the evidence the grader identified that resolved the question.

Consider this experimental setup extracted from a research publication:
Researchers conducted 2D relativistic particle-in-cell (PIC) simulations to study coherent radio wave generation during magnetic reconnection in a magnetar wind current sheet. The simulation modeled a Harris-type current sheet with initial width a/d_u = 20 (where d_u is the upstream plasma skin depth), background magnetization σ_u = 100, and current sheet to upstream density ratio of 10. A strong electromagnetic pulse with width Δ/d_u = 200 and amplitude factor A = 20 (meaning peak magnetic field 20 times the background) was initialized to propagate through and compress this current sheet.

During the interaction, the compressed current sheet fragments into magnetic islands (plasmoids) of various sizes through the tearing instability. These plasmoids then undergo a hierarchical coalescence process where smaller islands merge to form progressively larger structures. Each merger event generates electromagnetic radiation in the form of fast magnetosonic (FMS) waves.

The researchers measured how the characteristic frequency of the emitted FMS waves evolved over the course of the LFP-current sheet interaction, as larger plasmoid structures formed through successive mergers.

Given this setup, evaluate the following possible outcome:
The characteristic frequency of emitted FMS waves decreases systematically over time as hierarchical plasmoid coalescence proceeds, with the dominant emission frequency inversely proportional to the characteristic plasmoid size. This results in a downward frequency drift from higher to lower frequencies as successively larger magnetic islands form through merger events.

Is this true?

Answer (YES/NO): YES